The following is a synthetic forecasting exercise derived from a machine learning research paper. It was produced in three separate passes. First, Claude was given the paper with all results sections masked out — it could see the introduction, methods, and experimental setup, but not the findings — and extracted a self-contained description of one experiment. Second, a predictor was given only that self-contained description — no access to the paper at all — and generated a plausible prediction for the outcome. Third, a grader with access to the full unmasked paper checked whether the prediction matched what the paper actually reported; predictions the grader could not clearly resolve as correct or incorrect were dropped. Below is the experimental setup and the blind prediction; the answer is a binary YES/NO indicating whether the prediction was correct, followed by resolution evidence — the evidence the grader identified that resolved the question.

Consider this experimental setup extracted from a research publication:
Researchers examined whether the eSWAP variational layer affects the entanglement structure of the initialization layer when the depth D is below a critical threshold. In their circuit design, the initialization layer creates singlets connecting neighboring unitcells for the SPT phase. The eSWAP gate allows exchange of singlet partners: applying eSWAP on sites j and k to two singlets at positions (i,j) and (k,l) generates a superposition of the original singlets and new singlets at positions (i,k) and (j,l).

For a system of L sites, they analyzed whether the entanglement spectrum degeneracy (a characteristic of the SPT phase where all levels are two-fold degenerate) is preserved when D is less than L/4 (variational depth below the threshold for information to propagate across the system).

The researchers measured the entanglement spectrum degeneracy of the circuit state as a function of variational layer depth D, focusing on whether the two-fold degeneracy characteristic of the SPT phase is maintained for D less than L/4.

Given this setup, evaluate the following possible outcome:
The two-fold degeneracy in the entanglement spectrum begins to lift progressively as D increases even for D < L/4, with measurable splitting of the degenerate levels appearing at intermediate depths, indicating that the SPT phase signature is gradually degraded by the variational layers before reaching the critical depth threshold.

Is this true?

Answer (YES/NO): NO